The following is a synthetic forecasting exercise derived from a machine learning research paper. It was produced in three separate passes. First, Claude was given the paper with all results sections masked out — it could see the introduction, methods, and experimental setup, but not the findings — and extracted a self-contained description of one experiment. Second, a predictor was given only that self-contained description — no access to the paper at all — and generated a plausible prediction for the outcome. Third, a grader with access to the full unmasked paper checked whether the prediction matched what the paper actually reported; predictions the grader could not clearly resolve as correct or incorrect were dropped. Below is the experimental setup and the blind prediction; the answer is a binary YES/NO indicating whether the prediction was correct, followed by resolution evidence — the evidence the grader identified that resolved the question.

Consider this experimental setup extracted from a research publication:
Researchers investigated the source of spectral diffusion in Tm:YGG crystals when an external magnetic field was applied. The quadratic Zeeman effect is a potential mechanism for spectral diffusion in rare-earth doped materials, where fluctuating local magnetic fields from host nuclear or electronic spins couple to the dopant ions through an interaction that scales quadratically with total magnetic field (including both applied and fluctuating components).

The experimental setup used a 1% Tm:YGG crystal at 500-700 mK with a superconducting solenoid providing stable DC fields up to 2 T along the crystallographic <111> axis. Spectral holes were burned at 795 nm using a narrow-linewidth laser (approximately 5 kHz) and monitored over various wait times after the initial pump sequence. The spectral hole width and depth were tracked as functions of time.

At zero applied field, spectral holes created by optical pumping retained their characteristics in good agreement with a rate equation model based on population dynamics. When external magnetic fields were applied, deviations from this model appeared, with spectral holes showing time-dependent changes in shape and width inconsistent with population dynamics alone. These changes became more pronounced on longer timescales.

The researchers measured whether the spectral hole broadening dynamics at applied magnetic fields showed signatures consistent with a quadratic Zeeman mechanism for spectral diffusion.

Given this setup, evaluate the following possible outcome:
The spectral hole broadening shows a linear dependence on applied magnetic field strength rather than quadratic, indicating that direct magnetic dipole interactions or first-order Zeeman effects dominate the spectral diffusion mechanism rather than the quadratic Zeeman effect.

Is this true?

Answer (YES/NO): NO